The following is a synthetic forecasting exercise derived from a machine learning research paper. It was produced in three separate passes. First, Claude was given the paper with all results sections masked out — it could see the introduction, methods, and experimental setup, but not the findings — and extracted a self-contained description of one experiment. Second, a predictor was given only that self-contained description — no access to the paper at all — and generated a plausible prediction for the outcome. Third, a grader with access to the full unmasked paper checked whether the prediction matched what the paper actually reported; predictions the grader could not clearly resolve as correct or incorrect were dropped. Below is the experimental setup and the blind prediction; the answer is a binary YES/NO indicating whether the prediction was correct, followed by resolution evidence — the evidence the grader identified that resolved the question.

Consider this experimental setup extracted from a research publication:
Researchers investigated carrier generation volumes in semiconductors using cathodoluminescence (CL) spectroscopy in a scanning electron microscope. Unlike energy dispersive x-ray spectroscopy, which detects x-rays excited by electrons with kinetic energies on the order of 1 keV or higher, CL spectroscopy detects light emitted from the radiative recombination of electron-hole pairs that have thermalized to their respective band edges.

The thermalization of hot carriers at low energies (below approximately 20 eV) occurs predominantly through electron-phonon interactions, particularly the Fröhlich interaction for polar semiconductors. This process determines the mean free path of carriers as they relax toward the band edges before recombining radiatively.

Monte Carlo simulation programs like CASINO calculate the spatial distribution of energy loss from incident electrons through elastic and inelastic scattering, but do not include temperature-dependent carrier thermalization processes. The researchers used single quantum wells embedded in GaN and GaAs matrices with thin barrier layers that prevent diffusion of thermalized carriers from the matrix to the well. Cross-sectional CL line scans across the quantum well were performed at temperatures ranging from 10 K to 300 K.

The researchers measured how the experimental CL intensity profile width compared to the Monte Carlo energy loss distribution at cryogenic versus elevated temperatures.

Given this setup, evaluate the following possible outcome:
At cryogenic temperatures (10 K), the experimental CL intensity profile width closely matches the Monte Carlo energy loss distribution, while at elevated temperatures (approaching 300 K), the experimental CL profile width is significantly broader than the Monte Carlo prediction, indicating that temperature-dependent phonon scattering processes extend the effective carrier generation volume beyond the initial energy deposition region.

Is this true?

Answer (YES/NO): NO